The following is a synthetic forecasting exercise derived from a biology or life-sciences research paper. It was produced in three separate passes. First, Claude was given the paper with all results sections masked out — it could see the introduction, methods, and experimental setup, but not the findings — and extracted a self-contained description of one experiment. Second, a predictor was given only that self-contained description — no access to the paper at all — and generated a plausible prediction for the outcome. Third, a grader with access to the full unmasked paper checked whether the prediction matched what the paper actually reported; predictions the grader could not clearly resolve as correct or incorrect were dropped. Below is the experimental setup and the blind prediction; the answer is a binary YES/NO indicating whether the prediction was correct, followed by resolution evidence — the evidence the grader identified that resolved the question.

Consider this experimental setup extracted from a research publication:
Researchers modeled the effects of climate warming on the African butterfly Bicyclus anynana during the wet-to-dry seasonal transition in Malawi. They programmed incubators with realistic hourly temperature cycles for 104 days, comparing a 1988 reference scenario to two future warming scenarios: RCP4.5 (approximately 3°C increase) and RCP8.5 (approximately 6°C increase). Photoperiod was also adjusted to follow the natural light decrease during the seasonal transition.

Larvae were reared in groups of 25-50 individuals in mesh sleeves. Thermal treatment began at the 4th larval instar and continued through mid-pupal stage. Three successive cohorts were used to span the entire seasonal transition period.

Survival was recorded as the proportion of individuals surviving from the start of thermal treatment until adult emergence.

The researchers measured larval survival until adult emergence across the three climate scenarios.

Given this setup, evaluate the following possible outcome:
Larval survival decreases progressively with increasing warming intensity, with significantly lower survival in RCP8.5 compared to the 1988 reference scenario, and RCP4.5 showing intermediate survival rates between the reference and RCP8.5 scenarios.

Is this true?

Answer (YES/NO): NO